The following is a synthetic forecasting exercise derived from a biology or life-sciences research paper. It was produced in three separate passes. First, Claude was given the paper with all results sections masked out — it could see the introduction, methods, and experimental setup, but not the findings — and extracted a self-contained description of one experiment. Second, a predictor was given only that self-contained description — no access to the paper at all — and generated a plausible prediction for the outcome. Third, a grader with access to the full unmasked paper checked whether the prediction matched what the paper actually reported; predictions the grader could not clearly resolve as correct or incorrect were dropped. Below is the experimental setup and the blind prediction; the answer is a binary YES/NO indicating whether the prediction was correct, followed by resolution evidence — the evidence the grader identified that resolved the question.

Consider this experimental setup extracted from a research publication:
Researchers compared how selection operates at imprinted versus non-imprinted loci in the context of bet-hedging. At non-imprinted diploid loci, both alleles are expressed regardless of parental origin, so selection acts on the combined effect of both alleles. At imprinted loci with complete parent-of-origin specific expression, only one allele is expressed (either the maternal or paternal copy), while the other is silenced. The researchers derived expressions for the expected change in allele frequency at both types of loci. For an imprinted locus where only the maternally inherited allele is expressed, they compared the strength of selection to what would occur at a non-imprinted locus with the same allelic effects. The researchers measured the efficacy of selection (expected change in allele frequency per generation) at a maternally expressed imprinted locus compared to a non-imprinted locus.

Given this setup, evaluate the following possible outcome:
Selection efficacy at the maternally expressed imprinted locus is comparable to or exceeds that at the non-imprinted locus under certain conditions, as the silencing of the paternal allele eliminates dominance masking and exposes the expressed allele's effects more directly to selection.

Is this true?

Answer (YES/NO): NO